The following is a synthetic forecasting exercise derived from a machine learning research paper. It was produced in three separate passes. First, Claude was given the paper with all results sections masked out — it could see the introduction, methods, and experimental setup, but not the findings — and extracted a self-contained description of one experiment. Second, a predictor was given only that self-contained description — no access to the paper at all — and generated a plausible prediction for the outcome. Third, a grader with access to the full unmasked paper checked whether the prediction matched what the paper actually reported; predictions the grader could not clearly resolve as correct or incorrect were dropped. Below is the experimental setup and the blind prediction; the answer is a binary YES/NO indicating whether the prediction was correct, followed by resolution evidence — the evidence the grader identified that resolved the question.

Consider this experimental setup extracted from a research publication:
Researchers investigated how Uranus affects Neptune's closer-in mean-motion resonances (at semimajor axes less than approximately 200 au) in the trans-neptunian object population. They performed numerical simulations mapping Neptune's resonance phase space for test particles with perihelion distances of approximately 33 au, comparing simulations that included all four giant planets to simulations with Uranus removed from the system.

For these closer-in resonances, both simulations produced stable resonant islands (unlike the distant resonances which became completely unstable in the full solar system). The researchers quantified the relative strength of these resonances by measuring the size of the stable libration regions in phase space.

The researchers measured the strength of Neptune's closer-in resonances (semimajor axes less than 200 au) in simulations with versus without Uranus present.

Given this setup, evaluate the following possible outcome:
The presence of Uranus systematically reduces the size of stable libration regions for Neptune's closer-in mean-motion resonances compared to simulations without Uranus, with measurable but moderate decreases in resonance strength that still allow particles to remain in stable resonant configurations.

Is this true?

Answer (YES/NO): NO